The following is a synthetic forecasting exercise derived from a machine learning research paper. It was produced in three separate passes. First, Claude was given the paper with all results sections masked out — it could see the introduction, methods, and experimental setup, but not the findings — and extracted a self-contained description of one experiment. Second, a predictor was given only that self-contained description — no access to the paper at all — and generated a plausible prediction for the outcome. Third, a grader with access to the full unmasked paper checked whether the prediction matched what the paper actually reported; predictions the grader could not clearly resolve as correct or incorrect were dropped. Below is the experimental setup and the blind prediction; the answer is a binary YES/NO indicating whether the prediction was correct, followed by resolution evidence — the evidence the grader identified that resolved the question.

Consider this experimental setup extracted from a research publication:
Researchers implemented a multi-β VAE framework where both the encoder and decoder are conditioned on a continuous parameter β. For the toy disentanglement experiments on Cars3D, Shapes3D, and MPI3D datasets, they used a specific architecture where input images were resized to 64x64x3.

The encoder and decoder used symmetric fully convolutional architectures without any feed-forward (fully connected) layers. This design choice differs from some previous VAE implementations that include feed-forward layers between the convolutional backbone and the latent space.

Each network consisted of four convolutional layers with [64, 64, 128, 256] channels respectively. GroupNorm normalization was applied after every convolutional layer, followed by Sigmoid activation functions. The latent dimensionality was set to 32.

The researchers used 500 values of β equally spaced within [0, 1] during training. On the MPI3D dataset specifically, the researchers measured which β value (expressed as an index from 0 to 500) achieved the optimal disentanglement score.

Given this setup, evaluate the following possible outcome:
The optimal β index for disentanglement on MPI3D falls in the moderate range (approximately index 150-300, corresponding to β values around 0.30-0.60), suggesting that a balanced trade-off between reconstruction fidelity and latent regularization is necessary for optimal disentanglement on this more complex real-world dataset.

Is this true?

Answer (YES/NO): YES